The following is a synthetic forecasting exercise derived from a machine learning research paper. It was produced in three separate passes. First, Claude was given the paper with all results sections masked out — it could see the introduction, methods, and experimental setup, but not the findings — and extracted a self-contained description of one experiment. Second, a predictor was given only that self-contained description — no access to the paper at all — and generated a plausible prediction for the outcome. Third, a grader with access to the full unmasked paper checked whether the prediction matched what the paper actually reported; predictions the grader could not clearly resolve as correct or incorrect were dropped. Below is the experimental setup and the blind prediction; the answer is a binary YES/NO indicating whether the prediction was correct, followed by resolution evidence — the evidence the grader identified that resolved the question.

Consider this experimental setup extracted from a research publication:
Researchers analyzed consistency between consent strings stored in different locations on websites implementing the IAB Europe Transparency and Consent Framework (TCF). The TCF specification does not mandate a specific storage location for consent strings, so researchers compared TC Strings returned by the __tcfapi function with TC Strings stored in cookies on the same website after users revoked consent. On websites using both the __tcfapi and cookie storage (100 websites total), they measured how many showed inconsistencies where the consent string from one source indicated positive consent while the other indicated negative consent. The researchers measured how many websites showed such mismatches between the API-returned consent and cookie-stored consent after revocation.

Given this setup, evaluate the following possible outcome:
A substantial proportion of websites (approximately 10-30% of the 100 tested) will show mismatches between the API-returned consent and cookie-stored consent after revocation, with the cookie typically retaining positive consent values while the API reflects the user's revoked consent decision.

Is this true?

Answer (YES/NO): NO